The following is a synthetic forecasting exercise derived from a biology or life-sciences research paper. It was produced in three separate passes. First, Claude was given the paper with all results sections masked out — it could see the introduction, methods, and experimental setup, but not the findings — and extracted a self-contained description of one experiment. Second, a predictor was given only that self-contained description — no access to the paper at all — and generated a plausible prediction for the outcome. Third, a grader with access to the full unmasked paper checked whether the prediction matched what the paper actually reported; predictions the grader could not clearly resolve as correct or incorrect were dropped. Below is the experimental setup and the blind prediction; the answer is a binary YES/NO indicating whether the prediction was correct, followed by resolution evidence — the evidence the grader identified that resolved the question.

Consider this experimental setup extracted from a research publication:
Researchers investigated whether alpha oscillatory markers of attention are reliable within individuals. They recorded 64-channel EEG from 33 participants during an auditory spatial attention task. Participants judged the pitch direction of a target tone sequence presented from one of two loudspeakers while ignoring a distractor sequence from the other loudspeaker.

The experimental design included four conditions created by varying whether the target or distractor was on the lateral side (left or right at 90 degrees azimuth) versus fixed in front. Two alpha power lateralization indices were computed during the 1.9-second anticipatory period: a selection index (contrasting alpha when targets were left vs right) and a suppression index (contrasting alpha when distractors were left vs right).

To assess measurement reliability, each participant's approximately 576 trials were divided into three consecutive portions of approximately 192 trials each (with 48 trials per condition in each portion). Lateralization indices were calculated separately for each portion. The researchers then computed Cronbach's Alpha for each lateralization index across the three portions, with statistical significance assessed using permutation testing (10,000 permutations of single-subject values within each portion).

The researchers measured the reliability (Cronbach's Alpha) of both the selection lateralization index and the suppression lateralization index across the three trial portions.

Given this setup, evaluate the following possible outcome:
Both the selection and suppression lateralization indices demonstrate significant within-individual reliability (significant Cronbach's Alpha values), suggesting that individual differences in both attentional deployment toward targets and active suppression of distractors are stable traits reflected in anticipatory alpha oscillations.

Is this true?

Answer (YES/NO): YES